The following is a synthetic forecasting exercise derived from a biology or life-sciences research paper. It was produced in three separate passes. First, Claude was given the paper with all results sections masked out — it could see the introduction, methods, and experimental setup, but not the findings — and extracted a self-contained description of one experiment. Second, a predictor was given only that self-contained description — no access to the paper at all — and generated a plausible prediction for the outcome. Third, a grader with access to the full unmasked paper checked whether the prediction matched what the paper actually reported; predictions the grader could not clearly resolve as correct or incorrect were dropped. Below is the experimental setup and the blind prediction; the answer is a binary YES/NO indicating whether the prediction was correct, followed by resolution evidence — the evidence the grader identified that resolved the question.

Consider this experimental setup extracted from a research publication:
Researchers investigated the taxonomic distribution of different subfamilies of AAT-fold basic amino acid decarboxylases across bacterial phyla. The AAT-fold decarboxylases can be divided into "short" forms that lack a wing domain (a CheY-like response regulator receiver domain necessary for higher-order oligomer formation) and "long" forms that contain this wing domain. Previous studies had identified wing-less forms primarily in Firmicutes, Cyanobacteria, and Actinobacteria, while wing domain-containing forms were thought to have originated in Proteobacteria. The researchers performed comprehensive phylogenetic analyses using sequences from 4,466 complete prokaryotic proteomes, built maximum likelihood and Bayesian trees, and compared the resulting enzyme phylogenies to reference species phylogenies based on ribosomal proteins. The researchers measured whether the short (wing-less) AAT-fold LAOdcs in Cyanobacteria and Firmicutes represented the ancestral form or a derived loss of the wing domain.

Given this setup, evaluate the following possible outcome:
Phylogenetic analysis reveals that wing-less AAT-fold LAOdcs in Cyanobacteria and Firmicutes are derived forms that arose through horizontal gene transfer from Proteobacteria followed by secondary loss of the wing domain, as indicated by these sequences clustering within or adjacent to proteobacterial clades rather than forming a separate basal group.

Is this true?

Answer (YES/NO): NO